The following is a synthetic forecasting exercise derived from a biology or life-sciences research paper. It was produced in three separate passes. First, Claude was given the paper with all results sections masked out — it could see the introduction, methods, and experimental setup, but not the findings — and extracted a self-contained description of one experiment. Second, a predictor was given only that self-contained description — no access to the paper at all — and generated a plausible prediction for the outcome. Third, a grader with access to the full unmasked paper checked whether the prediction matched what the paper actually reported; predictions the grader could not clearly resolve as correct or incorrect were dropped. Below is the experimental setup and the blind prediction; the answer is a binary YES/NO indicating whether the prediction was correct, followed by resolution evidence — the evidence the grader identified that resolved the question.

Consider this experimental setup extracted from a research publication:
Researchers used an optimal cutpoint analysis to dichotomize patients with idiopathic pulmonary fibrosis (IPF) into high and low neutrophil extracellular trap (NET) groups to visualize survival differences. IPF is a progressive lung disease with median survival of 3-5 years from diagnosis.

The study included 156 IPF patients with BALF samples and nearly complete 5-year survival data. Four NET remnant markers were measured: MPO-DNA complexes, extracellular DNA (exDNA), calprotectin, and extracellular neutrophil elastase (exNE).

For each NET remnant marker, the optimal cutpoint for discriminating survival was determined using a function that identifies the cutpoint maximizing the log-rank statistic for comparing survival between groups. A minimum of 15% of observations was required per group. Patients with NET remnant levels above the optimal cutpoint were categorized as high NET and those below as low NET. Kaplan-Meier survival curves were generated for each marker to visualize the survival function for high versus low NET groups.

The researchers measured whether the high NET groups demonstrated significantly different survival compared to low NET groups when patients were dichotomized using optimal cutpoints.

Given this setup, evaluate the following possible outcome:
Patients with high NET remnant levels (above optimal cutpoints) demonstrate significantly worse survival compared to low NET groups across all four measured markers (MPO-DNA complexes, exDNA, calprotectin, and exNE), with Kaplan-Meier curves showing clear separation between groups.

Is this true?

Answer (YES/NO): YES